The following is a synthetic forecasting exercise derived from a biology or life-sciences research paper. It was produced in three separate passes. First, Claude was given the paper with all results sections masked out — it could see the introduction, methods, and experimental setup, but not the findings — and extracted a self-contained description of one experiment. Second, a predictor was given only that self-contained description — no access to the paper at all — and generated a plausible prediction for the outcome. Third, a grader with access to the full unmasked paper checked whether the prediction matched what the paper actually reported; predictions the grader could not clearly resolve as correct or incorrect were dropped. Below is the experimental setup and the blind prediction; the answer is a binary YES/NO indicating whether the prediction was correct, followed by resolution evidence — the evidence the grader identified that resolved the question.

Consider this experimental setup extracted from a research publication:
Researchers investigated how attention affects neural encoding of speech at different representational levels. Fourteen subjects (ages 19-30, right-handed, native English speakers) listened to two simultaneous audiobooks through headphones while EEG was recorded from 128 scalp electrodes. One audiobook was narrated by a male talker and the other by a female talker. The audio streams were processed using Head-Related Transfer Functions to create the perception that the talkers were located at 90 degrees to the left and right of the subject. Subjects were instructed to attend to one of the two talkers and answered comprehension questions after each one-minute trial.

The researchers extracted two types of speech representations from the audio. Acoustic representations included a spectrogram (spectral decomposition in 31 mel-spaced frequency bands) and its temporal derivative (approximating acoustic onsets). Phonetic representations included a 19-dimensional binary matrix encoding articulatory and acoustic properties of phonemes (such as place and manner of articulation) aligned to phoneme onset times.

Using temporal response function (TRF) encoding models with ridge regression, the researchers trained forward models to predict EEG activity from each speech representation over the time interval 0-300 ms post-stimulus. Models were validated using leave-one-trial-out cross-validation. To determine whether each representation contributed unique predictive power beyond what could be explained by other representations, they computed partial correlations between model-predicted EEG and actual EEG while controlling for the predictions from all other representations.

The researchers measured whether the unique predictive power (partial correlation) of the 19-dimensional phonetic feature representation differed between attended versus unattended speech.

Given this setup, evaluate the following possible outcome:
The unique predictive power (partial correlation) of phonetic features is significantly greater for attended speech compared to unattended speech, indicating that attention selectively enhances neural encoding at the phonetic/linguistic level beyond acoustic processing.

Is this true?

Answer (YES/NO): YES